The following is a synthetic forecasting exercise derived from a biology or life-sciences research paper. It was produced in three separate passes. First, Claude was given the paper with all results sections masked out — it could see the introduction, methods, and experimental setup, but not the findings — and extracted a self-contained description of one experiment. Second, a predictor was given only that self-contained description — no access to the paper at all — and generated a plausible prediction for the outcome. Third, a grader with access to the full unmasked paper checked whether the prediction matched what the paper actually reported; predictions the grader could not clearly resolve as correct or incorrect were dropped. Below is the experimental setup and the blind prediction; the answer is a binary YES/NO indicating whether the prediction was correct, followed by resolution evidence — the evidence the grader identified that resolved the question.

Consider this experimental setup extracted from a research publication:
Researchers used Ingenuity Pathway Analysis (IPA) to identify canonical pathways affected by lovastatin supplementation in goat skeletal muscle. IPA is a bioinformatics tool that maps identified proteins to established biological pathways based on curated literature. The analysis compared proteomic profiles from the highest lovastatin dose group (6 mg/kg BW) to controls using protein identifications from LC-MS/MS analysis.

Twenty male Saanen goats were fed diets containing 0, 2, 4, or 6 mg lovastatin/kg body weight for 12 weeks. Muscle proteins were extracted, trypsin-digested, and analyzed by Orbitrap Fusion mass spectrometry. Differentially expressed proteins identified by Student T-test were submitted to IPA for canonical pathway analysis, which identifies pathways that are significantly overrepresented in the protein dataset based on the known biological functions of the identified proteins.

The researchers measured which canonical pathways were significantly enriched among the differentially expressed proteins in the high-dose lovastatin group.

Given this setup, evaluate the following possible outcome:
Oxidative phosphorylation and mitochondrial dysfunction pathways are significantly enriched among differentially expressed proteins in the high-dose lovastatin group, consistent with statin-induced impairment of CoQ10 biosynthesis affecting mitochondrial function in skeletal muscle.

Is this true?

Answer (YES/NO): NO